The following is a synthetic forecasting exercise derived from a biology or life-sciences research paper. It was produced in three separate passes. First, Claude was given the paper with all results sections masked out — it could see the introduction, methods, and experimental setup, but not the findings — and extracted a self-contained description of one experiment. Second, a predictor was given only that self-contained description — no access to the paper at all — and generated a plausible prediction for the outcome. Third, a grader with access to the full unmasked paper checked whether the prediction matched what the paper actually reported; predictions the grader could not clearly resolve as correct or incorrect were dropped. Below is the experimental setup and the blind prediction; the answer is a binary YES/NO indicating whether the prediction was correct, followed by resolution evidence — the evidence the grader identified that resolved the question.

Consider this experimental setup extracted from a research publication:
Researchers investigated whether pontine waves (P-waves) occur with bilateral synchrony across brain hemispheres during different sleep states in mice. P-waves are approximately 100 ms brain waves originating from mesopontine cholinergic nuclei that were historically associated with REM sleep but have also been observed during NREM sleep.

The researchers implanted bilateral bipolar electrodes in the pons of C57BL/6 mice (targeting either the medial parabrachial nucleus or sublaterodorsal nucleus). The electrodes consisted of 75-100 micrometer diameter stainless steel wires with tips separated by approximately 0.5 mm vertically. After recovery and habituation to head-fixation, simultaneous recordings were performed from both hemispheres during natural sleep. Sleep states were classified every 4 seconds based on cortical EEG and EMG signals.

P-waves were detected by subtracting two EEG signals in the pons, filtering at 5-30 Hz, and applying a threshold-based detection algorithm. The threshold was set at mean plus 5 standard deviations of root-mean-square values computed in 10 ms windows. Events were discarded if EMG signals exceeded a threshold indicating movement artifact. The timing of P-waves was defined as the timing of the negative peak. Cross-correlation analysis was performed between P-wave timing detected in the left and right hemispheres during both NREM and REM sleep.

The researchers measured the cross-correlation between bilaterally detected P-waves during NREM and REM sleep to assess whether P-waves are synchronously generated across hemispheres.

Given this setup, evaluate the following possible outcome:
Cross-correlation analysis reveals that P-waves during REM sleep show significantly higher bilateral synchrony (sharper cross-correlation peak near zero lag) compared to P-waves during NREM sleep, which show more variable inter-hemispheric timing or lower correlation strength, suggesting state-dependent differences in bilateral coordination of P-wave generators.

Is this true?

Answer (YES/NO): NO